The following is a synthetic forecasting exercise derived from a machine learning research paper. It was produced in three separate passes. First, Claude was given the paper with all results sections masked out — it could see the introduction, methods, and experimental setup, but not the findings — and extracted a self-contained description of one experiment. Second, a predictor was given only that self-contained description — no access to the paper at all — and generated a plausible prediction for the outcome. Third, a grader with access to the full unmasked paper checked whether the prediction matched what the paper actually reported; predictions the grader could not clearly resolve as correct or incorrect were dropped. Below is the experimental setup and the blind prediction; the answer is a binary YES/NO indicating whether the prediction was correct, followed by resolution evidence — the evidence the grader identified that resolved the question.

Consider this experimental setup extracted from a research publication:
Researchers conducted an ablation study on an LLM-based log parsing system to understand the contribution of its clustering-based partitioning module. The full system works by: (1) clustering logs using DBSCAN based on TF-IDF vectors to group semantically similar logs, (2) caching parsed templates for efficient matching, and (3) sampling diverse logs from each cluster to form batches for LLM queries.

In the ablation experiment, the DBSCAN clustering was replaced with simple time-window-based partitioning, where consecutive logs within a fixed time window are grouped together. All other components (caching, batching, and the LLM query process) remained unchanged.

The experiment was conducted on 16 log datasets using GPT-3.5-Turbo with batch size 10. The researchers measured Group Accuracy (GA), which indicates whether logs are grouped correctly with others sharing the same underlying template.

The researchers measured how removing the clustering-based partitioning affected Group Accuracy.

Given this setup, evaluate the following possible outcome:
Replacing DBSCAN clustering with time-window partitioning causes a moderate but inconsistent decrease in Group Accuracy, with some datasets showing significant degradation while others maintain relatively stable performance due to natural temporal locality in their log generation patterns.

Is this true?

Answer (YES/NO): NO